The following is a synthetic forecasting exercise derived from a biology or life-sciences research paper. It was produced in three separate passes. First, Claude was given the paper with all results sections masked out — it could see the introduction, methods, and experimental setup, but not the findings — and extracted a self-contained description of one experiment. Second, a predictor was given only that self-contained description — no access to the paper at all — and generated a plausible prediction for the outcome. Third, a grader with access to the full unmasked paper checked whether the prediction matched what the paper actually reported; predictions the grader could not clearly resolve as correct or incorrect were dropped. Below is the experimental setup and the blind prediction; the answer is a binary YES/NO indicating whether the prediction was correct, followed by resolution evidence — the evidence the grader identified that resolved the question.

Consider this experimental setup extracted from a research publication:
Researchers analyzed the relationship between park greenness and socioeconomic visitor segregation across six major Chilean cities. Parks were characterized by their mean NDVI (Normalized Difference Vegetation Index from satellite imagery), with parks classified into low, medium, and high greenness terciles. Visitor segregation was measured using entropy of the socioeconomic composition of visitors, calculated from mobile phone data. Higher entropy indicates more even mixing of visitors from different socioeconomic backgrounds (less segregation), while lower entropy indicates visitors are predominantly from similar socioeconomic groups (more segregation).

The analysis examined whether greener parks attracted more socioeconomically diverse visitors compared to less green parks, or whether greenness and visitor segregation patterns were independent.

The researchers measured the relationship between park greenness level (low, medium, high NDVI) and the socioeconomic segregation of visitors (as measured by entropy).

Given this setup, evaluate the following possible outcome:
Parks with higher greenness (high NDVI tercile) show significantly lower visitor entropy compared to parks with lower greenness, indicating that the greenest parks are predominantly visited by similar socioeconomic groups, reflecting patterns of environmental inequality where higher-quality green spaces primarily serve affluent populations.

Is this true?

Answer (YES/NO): NO